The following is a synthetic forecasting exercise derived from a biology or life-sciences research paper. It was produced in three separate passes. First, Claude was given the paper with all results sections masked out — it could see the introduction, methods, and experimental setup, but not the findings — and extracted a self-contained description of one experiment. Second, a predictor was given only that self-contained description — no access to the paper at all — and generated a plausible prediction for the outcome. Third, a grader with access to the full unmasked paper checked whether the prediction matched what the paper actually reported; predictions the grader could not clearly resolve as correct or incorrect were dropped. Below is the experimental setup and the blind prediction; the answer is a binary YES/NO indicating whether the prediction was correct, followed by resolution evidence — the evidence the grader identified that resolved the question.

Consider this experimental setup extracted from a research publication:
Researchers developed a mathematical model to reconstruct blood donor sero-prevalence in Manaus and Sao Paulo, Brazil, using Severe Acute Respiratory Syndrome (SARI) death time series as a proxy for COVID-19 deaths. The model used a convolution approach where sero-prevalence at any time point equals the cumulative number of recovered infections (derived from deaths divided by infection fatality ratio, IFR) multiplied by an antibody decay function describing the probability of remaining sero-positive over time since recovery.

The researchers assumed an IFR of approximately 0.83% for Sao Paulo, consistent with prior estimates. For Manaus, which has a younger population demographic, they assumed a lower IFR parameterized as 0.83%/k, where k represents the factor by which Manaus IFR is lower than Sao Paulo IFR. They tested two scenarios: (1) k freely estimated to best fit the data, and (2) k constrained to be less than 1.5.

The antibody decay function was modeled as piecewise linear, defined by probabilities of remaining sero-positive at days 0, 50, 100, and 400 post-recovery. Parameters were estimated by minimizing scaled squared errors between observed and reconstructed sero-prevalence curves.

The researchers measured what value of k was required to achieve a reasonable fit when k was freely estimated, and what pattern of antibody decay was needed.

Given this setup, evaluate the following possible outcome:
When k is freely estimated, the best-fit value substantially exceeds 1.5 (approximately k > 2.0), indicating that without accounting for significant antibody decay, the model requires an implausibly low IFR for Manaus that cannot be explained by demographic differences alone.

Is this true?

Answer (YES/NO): YES